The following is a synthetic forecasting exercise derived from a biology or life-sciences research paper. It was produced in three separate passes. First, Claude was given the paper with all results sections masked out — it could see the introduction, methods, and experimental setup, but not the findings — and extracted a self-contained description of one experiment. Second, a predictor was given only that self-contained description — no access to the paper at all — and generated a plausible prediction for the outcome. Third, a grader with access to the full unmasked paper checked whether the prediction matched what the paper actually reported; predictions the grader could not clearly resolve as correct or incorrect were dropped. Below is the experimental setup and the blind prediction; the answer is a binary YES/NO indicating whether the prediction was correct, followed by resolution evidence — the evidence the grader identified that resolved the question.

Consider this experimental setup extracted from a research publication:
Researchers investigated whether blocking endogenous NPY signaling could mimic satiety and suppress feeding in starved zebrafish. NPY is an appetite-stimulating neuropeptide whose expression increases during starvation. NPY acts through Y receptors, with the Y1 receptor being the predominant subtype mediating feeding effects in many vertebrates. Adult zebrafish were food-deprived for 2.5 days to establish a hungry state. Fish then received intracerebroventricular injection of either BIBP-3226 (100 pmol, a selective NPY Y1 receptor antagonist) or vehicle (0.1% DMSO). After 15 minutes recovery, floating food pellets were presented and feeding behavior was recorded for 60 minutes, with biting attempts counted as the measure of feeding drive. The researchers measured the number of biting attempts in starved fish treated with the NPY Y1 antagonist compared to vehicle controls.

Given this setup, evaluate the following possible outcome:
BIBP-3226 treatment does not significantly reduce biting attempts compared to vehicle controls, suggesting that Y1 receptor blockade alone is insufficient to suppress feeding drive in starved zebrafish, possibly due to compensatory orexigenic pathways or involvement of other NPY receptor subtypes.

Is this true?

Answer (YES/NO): NO